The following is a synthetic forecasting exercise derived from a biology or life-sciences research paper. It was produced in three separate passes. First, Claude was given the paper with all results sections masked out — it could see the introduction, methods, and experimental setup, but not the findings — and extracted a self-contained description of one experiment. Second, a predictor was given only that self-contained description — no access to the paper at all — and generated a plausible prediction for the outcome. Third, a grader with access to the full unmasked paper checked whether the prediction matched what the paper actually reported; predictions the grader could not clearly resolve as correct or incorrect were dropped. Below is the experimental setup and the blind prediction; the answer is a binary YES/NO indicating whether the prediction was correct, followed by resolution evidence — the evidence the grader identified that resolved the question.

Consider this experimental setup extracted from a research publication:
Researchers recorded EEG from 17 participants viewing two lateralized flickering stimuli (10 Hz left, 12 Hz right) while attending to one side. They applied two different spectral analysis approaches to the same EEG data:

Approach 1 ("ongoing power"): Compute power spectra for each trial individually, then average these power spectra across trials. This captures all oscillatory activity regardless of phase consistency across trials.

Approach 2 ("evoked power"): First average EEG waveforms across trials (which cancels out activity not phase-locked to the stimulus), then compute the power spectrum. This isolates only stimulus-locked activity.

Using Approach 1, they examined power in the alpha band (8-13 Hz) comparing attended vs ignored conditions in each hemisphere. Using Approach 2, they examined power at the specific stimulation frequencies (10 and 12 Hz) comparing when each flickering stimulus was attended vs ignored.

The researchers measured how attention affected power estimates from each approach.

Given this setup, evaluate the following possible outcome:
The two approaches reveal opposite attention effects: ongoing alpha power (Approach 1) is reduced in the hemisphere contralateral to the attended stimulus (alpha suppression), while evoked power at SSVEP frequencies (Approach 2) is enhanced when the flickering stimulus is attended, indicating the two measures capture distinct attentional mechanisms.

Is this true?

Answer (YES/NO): YES